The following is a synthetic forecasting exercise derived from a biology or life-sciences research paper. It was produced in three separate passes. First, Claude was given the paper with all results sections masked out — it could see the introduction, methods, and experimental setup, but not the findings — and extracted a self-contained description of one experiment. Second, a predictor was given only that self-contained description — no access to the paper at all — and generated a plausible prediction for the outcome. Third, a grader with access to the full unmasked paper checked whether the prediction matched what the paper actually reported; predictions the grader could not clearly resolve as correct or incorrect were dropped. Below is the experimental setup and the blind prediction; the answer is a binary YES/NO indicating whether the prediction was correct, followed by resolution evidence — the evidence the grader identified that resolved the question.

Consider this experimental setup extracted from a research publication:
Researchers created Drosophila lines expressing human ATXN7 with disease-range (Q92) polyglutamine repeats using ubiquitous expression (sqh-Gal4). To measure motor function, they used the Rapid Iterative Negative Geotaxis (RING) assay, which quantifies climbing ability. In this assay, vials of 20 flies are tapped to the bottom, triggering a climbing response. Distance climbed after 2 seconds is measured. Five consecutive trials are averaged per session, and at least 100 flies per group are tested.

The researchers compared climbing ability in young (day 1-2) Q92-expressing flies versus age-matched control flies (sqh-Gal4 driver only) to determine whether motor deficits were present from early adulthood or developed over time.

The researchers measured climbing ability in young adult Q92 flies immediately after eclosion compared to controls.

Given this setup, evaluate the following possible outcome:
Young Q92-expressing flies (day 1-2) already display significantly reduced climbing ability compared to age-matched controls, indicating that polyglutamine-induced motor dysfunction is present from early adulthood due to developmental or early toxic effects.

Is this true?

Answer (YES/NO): YES